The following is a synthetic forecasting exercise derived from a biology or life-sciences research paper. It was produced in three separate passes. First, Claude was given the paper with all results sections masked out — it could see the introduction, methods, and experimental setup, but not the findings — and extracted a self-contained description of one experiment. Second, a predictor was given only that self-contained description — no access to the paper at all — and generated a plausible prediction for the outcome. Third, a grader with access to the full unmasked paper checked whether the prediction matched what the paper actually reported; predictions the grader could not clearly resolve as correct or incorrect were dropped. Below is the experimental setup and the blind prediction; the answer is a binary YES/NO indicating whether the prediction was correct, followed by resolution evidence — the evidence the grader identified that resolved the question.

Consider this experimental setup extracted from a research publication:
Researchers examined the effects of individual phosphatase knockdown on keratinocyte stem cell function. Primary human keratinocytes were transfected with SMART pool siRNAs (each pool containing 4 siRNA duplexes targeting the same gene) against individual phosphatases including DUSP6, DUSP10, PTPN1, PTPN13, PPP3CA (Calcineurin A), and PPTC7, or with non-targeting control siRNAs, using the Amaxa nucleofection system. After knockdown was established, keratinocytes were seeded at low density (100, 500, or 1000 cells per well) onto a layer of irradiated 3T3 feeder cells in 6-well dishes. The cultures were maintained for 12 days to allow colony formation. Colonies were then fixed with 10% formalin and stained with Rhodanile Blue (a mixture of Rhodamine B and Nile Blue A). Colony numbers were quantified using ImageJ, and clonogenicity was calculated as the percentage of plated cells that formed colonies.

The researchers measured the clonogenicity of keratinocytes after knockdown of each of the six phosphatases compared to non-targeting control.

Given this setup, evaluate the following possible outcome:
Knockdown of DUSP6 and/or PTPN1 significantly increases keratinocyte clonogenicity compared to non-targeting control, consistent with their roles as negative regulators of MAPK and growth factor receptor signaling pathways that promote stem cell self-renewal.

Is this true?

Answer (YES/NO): YES